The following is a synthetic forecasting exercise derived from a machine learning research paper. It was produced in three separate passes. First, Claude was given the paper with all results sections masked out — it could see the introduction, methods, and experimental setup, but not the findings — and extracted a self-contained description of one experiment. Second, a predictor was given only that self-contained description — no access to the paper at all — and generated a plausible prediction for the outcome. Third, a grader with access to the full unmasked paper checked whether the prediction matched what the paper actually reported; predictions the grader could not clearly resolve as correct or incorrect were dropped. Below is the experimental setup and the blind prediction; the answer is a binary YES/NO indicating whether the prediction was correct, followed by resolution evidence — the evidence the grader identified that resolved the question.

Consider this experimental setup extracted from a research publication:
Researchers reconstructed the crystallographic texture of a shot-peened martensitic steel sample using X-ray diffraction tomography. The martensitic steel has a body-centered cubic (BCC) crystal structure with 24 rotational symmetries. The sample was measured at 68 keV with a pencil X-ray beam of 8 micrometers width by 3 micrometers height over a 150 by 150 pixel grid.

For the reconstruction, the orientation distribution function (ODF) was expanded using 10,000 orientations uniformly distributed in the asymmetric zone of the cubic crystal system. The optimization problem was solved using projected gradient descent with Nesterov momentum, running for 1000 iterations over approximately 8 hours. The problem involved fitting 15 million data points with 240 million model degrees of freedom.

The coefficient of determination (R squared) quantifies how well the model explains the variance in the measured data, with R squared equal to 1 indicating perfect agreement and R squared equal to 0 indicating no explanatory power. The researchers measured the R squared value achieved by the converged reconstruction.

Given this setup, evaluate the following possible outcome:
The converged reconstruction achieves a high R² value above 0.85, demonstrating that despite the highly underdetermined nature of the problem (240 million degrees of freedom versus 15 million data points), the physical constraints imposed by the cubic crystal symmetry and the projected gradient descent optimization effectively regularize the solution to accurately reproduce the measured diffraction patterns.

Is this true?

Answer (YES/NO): NO